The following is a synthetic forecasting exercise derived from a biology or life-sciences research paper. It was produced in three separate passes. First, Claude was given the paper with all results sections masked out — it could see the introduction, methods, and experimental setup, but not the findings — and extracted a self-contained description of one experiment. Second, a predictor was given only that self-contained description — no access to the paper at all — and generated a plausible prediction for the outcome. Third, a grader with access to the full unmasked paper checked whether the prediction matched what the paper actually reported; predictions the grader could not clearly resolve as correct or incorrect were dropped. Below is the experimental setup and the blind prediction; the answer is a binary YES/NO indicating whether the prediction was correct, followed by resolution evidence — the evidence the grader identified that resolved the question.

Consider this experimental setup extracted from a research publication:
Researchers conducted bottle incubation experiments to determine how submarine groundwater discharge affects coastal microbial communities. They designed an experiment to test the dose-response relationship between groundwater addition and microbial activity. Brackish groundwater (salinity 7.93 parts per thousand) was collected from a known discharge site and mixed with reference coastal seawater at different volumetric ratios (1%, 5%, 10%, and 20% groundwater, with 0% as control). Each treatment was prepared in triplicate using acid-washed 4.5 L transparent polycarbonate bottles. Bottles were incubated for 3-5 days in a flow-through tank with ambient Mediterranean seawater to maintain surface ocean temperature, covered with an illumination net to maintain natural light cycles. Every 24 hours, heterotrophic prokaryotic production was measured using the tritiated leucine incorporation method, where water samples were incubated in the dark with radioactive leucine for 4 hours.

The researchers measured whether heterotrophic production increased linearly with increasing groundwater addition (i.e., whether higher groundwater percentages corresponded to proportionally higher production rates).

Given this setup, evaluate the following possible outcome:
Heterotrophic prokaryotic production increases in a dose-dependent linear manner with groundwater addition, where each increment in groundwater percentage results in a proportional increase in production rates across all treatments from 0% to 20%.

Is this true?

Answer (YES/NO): NO